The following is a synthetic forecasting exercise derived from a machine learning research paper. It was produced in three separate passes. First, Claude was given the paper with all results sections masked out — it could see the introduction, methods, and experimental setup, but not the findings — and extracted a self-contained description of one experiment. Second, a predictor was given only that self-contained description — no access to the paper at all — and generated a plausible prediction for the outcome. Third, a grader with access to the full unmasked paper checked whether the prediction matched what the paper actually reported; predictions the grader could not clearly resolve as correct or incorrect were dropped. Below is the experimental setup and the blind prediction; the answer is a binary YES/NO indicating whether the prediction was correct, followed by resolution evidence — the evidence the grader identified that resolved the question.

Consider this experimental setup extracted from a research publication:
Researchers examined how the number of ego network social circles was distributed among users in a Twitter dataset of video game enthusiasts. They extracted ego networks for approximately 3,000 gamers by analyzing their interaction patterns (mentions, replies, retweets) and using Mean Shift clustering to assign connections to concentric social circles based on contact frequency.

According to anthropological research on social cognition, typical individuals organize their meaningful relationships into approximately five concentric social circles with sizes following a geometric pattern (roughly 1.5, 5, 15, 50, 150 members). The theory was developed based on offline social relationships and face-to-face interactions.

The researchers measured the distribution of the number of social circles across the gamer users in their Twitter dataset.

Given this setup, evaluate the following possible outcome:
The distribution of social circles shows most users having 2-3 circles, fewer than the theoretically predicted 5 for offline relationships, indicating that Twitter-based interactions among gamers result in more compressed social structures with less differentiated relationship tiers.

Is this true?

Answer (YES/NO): NO